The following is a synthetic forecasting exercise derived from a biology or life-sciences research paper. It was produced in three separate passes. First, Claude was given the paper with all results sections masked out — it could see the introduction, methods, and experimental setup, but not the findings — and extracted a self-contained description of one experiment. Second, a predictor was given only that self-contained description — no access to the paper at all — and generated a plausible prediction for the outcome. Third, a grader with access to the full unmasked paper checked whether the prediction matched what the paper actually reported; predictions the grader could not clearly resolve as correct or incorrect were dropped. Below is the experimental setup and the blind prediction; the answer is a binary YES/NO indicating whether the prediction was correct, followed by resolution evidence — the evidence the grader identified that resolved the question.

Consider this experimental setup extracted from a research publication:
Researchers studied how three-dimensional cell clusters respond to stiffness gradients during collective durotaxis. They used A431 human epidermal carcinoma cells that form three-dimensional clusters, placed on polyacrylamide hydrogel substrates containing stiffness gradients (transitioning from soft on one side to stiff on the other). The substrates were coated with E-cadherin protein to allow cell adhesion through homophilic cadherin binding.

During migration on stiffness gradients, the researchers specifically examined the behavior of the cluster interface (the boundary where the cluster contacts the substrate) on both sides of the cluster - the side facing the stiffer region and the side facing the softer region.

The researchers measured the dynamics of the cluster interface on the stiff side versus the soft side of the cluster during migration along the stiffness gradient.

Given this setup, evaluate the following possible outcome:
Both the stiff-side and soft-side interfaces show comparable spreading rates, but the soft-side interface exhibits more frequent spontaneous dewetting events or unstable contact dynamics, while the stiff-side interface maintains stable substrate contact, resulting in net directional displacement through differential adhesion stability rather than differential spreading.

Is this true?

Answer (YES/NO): NO